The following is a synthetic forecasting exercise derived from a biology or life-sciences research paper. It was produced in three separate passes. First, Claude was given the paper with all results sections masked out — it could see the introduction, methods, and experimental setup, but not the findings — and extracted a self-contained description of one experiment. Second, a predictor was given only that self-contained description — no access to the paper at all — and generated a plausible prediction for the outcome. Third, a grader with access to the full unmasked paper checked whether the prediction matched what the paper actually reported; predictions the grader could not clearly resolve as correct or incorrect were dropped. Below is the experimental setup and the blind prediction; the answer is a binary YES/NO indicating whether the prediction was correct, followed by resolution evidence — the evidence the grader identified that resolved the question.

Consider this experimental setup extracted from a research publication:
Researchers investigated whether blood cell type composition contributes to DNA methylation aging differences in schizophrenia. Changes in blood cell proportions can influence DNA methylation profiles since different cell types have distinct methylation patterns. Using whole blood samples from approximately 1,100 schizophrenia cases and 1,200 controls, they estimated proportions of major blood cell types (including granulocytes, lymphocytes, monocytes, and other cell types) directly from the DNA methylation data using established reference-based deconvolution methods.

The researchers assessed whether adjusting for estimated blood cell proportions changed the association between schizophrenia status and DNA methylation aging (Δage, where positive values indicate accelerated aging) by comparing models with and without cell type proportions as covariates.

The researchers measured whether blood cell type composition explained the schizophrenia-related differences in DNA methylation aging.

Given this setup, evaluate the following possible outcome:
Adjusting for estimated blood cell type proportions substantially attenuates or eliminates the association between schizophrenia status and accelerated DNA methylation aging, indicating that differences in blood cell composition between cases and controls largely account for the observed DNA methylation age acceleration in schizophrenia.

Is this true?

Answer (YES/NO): NO